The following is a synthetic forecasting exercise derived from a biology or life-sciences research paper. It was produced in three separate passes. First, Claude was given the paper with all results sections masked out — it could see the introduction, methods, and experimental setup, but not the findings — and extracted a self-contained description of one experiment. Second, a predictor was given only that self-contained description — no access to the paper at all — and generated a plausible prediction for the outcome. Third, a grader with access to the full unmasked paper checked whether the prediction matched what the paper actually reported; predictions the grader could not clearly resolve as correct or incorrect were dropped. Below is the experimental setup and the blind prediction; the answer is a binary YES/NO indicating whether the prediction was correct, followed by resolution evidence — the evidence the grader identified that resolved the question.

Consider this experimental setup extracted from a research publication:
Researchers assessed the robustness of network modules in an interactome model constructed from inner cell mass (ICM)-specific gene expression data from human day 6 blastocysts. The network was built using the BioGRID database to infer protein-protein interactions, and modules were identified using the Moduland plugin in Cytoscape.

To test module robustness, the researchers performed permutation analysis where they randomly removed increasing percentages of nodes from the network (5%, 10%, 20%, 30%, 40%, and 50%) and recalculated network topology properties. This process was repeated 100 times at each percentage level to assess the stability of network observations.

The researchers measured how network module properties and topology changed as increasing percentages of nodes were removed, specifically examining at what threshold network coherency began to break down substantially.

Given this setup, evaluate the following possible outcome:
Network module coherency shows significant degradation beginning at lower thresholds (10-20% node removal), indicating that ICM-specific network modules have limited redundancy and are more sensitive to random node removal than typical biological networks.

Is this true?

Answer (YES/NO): NO